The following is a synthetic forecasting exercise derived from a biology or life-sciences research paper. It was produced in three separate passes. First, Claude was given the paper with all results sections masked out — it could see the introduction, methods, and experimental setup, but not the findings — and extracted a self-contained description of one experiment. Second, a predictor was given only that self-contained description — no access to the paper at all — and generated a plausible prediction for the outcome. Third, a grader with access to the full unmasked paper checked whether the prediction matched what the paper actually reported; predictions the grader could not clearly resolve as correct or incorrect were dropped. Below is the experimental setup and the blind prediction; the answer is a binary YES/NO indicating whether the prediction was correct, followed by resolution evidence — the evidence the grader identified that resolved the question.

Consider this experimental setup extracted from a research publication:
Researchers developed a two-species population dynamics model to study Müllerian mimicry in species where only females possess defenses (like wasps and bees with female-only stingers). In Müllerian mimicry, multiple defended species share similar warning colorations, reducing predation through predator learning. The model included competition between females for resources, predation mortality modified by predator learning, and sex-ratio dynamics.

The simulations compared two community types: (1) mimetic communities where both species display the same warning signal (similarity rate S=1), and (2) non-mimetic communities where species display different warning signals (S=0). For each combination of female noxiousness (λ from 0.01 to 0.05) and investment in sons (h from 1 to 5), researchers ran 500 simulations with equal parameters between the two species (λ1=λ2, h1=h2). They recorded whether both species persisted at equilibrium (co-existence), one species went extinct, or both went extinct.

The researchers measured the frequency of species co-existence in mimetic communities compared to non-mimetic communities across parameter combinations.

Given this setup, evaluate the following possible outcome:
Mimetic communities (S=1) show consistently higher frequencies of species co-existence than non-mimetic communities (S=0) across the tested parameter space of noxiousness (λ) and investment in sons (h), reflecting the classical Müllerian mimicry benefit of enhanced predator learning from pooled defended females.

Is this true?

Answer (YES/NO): YES